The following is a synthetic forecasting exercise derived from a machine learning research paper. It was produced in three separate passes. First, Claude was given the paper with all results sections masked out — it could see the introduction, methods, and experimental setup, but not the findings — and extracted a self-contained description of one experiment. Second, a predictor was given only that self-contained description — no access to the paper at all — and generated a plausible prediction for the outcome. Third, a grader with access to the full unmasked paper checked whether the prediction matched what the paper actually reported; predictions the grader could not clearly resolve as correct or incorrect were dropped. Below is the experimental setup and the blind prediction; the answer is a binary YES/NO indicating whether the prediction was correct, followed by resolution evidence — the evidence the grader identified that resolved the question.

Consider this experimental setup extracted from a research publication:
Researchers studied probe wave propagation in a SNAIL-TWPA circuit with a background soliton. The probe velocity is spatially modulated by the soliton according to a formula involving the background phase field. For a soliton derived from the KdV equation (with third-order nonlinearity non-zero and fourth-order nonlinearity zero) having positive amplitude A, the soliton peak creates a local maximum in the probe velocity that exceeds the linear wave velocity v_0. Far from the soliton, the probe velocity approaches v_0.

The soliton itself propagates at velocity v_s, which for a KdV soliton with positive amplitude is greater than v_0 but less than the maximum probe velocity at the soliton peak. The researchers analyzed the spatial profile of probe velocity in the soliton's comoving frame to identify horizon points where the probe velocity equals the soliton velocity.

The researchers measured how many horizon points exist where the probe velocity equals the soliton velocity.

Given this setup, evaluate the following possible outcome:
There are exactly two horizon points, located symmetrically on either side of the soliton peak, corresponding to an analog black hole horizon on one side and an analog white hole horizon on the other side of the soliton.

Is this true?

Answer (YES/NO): YES